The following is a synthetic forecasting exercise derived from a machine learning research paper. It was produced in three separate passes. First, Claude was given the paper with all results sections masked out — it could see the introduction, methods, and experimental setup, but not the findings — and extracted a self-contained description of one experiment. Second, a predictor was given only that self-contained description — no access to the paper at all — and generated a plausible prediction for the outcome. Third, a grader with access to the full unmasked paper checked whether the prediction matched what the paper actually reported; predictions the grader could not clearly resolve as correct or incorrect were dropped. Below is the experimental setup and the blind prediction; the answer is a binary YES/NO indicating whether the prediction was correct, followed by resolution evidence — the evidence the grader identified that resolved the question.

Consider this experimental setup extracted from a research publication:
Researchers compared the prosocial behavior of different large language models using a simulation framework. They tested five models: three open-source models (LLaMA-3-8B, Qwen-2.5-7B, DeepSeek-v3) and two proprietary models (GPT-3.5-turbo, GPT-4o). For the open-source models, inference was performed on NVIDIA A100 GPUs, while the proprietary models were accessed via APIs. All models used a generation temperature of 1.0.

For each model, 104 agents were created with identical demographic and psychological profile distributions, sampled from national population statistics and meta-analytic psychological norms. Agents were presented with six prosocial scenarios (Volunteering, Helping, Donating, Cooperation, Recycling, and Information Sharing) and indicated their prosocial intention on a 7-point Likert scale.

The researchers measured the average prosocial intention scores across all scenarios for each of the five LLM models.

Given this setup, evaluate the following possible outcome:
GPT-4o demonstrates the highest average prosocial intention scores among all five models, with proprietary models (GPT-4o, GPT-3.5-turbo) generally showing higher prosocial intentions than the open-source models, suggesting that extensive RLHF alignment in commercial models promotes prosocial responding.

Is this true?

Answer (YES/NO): NO